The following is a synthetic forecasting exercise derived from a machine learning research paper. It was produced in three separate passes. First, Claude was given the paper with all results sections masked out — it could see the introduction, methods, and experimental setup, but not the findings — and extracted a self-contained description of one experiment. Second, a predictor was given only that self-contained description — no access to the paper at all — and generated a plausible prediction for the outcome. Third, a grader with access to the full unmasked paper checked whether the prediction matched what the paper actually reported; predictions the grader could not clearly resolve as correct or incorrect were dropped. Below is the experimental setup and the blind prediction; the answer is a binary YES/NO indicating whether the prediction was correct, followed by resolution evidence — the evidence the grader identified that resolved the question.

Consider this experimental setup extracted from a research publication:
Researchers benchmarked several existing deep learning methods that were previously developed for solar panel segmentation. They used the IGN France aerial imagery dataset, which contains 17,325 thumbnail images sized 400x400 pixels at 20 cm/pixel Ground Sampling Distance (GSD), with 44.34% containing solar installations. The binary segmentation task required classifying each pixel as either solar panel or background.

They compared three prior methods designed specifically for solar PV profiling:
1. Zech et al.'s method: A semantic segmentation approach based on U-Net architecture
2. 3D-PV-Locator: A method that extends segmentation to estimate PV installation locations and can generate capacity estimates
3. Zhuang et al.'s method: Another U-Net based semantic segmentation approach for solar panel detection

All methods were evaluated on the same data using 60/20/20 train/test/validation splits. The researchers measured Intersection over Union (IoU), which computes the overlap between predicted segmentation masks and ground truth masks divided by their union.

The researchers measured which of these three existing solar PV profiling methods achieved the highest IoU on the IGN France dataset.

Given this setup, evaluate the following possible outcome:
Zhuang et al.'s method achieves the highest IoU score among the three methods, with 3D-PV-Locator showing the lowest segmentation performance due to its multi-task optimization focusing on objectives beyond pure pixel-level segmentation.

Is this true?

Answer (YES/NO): NO